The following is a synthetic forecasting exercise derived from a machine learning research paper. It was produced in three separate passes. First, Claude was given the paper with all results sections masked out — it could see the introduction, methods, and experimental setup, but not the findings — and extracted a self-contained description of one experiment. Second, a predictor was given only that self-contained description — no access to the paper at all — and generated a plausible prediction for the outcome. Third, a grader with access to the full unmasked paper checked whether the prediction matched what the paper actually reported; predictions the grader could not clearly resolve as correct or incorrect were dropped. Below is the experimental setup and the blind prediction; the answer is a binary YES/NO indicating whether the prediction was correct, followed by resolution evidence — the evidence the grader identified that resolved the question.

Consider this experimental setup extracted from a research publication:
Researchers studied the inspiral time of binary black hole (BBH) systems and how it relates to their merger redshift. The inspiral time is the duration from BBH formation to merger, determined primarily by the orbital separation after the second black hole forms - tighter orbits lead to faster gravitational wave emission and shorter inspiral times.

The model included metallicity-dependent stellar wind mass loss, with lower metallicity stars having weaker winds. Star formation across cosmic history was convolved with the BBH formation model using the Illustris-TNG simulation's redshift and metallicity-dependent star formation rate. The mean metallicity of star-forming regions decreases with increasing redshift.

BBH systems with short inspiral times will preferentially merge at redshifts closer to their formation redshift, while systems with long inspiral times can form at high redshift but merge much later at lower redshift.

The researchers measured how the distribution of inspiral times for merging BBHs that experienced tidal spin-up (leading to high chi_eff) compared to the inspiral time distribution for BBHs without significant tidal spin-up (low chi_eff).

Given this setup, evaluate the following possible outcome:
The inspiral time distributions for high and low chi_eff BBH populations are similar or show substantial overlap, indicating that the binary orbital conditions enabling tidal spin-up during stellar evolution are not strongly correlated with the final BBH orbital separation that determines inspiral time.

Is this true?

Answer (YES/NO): NO